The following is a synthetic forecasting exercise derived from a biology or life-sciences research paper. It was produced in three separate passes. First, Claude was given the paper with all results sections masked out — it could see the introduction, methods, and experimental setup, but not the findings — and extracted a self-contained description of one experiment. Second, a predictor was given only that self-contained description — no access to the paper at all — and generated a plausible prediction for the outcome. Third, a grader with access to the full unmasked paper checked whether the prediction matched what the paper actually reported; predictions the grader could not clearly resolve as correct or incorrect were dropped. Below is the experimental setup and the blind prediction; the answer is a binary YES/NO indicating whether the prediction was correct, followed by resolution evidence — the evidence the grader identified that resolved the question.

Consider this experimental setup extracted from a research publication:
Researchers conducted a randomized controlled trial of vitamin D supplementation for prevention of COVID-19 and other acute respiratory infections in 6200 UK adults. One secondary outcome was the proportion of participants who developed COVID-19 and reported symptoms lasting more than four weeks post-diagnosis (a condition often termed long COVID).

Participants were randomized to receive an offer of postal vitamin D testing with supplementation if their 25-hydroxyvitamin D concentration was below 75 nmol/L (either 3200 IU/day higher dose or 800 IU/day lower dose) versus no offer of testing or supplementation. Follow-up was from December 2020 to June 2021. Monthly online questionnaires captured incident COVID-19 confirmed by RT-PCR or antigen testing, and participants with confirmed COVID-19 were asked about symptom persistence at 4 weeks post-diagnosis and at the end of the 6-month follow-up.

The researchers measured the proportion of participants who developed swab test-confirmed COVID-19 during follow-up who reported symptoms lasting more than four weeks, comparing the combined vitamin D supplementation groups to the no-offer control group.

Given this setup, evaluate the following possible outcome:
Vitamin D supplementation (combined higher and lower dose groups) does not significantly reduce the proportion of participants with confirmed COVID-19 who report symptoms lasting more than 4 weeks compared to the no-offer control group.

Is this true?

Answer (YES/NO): YES